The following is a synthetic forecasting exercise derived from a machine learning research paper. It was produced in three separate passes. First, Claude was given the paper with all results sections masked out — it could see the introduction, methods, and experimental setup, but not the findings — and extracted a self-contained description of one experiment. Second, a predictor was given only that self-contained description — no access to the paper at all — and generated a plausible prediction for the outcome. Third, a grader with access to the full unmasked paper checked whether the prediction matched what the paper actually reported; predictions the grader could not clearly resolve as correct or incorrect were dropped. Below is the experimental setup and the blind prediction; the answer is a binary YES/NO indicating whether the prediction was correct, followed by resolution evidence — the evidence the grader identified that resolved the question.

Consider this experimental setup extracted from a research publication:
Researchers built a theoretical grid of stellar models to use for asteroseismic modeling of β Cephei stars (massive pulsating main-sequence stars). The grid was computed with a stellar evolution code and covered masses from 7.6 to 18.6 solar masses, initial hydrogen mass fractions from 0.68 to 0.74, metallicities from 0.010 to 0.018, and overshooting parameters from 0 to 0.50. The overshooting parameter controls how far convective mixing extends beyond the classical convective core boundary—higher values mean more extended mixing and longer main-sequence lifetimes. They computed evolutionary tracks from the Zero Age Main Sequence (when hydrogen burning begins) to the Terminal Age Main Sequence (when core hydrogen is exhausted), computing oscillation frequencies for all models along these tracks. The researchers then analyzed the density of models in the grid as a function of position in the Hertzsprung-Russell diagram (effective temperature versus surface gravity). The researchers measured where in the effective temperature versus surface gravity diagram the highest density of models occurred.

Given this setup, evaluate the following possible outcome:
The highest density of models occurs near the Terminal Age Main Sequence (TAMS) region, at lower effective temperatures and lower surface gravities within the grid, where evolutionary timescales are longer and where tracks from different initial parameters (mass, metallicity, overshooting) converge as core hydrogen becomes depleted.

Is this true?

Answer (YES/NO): YES